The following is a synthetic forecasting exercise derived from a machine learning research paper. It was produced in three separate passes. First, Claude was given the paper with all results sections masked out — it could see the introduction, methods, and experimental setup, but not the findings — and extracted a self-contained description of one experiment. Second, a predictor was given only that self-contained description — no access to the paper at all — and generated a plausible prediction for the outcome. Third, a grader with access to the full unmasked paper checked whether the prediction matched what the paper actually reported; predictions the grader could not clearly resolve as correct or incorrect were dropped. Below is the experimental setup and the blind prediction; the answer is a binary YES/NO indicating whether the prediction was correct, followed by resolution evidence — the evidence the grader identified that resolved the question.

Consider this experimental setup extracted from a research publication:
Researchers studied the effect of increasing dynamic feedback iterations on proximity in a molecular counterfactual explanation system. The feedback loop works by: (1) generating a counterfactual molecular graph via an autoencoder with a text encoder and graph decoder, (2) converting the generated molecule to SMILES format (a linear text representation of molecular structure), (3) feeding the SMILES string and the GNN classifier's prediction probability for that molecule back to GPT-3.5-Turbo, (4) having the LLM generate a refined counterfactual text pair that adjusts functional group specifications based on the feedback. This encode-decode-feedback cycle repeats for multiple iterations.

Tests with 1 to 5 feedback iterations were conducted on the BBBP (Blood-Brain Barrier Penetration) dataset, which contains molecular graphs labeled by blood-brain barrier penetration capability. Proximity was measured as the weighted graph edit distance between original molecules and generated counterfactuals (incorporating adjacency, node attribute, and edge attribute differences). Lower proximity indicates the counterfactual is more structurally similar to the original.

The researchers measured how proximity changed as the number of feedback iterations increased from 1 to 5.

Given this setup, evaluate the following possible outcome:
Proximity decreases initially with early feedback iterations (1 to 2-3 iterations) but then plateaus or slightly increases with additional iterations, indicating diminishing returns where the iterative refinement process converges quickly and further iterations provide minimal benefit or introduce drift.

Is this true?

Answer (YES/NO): NO